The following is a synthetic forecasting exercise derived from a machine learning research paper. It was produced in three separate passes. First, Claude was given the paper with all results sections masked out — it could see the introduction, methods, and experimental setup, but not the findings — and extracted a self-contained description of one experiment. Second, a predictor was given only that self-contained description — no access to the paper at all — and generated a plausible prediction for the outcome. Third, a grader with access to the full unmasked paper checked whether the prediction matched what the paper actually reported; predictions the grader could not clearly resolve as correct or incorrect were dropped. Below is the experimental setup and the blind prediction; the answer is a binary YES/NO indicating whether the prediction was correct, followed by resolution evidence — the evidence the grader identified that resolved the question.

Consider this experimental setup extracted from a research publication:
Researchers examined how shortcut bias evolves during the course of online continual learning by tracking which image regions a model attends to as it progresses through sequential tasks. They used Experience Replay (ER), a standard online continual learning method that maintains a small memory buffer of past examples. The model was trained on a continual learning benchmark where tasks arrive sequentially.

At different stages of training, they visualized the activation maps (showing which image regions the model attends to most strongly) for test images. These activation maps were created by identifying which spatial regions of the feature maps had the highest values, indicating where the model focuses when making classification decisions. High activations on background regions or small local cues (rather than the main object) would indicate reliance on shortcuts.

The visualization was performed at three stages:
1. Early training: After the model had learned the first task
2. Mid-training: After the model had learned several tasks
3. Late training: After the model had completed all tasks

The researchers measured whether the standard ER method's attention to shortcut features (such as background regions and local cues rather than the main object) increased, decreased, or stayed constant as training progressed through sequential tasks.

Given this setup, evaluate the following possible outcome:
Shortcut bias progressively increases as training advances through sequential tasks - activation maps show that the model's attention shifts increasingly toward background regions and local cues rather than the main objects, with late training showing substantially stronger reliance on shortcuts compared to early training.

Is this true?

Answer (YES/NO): YES